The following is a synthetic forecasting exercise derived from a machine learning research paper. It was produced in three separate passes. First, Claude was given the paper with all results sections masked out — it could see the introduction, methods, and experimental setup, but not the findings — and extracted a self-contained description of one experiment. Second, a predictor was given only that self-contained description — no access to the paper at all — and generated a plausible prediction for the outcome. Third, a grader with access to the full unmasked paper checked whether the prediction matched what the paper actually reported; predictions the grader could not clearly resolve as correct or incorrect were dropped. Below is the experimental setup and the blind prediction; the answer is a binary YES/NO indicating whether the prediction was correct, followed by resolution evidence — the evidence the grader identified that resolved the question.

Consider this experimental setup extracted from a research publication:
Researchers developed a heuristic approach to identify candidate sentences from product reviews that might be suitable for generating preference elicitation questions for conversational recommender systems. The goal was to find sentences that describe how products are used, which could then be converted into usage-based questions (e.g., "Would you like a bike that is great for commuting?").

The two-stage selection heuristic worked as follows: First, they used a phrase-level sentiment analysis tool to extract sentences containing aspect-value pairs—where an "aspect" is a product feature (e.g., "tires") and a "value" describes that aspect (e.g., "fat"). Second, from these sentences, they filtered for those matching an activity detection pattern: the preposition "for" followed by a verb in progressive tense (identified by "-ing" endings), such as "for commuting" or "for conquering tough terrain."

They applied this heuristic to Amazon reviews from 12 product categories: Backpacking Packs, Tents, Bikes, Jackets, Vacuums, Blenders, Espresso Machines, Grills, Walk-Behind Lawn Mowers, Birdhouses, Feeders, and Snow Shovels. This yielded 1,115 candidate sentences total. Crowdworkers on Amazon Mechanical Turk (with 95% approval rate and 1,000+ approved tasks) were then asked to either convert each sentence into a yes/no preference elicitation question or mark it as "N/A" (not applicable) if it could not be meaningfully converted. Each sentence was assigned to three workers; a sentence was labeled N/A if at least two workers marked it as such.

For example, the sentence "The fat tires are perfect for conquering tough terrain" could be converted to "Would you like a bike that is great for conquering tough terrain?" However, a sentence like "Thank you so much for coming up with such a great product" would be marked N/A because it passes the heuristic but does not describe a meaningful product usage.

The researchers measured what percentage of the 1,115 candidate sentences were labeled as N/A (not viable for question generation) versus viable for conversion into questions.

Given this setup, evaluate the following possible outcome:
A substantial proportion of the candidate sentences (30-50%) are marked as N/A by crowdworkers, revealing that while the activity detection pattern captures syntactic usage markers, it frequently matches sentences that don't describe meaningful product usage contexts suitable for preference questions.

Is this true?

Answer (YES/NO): NO